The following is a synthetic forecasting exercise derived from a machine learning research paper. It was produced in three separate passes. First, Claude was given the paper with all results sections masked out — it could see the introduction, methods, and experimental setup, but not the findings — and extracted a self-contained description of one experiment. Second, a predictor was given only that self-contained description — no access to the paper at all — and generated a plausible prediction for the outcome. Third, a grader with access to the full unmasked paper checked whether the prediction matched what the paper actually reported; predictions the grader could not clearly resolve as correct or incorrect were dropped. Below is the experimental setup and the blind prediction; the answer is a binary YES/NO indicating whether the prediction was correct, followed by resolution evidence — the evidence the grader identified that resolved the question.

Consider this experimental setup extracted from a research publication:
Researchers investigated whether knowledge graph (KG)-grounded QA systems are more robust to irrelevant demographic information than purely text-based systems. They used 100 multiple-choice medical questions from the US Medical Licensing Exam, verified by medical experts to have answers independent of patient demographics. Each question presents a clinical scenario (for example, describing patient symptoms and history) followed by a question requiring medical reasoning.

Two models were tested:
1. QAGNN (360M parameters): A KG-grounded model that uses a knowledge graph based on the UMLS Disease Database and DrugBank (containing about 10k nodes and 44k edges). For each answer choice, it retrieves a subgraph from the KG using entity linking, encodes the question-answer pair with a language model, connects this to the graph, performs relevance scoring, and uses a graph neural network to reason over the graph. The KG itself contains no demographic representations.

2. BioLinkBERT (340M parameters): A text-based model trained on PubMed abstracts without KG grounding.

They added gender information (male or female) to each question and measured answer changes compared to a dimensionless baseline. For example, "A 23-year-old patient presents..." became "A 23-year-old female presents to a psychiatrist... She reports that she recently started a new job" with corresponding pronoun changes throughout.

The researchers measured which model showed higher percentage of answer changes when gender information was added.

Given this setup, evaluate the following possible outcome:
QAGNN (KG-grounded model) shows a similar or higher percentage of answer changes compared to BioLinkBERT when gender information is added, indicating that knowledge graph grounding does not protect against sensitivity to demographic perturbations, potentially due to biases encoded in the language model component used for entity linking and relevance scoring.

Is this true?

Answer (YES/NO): YES